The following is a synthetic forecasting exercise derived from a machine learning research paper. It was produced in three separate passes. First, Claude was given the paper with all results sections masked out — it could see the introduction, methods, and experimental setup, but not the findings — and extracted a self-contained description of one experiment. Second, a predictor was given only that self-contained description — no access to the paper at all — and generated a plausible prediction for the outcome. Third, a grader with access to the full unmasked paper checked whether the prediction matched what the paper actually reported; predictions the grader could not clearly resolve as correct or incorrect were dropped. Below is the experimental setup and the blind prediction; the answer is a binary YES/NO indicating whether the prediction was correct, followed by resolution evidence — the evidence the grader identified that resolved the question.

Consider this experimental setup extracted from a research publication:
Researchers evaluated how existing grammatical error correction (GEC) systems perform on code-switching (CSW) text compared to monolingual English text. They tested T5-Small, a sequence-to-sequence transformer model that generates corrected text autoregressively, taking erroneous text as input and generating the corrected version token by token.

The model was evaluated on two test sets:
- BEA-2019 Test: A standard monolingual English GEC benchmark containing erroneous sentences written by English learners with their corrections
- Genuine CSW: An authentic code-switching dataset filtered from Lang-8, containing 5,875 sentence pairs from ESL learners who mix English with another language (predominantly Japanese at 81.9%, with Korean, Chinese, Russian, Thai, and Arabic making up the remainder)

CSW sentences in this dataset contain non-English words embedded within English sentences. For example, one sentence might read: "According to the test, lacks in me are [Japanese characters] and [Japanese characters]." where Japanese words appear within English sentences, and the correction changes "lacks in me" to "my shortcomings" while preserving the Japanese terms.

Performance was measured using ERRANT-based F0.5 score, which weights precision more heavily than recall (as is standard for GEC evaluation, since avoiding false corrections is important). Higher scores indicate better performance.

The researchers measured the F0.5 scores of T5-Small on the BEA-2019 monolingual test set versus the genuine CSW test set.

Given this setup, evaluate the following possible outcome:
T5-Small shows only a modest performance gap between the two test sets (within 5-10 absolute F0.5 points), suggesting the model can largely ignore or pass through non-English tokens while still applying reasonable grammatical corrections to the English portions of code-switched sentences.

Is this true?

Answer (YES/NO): NO